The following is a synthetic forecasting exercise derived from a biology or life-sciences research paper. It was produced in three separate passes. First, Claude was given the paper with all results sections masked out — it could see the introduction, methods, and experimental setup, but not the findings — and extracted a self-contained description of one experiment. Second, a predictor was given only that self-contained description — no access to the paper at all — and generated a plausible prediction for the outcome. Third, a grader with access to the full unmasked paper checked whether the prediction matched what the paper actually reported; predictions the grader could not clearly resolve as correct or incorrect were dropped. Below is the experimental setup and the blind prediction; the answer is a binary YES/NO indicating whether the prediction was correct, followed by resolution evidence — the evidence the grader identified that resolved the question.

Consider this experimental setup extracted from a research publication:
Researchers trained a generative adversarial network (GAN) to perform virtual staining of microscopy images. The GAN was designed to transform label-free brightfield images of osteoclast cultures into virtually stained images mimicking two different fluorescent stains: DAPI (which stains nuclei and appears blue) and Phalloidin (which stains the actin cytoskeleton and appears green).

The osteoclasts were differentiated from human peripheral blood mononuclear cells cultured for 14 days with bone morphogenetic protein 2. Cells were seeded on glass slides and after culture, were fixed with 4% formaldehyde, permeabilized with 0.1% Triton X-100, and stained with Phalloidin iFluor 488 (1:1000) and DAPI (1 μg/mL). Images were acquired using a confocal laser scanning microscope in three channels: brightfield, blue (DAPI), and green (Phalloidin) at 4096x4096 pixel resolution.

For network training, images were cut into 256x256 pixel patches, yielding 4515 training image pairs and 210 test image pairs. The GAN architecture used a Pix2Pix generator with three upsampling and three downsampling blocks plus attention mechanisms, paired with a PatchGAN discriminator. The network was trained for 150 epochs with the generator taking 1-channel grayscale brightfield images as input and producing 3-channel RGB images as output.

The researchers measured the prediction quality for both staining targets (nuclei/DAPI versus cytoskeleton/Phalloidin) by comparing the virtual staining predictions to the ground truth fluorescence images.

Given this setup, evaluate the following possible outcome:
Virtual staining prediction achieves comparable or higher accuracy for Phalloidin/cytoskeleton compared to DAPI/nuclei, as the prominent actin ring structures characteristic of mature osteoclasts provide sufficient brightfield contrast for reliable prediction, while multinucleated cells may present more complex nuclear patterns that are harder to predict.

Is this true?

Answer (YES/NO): NO